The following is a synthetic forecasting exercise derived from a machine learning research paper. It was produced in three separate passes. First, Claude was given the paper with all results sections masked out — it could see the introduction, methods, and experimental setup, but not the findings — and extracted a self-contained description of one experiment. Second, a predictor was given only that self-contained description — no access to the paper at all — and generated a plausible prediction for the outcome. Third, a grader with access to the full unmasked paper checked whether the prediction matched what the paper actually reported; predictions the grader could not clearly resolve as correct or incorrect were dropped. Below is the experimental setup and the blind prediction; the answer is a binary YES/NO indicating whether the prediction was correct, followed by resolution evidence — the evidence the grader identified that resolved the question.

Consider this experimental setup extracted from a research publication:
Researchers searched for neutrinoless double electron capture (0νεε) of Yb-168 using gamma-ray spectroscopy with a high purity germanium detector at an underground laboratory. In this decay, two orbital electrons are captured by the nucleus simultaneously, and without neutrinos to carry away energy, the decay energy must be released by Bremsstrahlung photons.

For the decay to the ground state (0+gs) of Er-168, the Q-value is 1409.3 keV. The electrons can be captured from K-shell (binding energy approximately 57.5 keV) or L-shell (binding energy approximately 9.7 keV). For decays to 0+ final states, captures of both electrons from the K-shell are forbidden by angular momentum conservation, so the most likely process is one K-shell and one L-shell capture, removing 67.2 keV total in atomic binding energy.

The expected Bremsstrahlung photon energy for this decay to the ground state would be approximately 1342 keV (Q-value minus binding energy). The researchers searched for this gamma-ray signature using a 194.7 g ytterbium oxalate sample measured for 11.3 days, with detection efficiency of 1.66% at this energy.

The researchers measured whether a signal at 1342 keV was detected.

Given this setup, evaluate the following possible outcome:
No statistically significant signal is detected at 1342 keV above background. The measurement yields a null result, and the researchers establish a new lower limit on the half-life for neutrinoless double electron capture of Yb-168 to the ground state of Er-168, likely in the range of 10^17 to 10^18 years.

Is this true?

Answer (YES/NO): NO